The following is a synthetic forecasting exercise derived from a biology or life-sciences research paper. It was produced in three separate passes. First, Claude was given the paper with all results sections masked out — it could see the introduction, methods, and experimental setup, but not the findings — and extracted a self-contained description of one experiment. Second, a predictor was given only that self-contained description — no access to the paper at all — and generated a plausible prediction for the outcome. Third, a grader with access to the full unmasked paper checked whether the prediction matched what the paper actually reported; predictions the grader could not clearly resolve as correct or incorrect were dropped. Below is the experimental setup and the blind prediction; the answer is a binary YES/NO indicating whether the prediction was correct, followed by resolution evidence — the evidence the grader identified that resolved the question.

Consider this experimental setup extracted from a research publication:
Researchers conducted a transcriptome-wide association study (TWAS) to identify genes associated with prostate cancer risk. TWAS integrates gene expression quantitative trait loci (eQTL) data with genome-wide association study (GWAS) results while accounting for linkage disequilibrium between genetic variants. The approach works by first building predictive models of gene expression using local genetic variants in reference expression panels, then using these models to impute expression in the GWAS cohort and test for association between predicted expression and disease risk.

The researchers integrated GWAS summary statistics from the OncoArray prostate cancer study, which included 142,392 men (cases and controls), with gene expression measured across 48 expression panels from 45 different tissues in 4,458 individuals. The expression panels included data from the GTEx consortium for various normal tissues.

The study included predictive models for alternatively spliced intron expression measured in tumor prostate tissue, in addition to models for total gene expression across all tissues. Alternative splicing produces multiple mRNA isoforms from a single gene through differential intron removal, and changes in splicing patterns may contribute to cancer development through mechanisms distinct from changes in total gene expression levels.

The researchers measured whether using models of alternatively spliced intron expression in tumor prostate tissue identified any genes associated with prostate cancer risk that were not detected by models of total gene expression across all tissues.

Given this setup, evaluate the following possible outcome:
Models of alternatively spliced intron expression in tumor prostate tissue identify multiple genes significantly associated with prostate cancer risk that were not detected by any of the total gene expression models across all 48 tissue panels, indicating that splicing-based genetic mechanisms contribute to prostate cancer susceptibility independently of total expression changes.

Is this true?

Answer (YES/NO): YES